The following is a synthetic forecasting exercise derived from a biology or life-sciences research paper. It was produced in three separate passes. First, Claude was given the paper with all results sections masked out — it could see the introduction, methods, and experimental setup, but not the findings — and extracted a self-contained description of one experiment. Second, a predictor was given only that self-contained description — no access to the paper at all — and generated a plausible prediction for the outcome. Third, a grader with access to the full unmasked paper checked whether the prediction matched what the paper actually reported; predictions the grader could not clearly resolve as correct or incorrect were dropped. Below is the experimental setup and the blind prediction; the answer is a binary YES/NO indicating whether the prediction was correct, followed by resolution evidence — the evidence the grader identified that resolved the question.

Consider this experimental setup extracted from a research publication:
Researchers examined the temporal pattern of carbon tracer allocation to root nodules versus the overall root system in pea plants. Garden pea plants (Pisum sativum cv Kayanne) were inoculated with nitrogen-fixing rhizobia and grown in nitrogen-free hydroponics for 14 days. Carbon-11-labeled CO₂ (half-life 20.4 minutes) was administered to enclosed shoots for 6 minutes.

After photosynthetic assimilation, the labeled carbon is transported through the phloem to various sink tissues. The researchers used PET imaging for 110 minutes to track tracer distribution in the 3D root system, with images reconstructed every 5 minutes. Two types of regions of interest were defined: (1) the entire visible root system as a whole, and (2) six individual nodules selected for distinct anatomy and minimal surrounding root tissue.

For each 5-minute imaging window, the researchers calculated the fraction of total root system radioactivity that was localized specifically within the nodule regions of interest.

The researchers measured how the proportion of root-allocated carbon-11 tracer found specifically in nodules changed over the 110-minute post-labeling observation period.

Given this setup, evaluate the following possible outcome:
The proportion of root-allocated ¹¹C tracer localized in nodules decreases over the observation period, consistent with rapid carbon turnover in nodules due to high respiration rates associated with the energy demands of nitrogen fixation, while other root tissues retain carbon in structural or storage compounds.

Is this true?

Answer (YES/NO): NO